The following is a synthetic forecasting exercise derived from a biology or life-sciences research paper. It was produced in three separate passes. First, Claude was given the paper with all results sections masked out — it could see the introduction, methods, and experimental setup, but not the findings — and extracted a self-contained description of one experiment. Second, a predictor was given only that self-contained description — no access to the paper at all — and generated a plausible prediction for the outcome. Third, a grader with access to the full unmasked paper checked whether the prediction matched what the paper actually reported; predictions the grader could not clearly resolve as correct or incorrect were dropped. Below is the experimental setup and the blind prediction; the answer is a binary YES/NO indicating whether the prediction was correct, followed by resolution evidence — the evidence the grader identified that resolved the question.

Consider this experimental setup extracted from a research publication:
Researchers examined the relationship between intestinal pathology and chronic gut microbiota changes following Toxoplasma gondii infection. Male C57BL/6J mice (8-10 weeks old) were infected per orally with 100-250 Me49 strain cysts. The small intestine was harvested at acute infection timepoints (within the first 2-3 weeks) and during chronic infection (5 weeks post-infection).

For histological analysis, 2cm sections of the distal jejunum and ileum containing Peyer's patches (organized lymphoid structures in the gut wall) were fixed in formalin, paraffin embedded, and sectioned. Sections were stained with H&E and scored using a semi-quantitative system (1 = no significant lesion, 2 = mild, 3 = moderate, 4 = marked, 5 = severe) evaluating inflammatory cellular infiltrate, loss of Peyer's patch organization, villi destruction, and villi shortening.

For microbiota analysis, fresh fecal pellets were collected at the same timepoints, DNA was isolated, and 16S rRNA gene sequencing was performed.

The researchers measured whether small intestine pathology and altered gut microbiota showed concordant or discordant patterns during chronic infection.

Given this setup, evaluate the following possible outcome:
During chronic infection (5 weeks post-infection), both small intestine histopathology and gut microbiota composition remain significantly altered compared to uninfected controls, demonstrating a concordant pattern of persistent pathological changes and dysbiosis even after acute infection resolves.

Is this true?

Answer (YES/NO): NO